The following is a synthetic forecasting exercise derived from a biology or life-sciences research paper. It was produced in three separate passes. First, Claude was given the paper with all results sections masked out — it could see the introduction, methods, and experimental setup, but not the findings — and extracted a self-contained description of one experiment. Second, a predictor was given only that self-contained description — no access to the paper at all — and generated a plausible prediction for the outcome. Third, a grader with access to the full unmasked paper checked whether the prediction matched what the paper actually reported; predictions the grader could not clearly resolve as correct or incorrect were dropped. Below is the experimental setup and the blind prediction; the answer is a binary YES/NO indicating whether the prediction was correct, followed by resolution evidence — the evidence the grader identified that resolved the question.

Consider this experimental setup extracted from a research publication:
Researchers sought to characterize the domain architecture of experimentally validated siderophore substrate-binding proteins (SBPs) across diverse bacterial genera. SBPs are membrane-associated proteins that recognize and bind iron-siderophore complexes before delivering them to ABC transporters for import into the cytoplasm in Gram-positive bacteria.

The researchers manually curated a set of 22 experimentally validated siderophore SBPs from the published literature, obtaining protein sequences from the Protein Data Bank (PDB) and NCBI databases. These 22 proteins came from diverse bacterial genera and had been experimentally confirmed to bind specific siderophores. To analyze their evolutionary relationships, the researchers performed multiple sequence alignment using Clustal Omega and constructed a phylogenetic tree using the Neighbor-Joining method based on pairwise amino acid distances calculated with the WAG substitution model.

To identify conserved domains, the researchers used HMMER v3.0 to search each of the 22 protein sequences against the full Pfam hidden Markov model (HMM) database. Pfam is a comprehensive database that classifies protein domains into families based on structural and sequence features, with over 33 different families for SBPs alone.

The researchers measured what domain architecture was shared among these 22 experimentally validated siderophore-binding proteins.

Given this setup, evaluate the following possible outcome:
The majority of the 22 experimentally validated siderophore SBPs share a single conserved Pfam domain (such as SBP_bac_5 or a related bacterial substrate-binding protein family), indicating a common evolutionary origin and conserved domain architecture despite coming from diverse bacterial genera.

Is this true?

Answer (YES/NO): YES